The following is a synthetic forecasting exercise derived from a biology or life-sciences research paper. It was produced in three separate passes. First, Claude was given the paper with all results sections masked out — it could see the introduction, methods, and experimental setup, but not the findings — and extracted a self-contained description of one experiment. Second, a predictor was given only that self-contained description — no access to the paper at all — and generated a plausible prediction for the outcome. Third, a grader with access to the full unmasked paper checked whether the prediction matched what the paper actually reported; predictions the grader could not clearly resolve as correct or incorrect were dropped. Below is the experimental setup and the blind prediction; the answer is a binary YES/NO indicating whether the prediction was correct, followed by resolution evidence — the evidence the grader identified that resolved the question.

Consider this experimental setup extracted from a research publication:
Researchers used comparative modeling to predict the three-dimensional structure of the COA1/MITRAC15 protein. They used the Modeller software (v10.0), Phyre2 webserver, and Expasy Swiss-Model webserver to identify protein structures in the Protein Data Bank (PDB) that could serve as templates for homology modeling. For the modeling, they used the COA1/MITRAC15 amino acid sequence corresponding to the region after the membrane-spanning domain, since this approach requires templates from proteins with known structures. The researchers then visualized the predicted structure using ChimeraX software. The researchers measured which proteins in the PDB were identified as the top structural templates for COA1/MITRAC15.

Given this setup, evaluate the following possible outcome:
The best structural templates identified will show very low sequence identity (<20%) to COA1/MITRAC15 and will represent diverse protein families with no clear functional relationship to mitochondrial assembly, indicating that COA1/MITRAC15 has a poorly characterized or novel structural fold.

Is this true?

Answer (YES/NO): NO